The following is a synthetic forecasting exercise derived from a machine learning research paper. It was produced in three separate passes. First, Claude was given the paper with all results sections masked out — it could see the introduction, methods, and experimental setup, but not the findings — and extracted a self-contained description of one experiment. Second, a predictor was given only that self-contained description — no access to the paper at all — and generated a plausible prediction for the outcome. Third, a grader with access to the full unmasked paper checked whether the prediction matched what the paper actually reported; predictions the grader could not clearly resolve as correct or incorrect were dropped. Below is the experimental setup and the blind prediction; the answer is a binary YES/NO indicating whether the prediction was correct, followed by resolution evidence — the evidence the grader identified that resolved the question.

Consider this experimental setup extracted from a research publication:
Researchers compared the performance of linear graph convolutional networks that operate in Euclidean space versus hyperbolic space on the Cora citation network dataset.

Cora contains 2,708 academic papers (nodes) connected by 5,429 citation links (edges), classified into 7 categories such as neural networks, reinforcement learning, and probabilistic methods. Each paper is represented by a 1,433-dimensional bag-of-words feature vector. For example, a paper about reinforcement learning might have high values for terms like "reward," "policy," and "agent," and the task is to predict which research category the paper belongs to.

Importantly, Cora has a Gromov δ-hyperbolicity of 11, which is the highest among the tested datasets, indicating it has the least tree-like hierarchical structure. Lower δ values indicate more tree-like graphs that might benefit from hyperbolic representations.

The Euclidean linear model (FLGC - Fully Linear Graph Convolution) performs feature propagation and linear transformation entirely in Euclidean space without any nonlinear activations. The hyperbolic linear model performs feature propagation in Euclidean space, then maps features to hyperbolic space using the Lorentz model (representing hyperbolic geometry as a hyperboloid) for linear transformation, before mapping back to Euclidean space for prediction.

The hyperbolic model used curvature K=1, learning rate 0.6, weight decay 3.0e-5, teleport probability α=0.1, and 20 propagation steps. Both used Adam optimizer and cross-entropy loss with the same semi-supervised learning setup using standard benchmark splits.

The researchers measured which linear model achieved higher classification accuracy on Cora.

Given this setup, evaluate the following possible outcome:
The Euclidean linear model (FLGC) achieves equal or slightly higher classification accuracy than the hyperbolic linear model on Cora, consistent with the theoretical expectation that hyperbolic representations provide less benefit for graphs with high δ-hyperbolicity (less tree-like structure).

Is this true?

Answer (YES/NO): YES